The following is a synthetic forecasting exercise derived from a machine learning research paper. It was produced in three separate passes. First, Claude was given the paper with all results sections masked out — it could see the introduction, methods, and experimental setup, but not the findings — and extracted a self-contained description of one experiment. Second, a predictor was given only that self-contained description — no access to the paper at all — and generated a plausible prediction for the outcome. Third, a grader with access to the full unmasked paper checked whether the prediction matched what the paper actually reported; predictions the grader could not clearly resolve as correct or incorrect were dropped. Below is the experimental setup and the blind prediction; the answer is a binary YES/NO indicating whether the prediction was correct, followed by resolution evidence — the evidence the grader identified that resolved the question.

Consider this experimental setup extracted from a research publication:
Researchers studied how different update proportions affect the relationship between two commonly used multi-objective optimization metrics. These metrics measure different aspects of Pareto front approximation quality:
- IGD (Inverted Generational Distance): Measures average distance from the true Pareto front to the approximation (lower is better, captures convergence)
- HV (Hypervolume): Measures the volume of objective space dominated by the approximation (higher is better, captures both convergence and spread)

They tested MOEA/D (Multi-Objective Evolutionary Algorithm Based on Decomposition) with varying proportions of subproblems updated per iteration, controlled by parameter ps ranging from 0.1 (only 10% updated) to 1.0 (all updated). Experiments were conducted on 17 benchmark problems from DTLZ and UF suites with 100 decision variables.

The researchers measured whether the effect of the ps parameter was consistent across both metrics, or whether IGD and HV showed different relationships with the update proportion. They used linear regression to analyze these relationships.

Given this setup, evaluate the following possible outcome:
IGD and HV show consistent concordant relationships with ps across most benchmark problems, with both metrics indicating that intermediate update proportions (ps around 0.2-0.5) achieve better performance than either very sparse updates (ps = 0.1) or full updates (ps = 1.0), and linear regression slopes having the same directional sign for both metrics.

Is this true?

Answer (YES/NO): NO